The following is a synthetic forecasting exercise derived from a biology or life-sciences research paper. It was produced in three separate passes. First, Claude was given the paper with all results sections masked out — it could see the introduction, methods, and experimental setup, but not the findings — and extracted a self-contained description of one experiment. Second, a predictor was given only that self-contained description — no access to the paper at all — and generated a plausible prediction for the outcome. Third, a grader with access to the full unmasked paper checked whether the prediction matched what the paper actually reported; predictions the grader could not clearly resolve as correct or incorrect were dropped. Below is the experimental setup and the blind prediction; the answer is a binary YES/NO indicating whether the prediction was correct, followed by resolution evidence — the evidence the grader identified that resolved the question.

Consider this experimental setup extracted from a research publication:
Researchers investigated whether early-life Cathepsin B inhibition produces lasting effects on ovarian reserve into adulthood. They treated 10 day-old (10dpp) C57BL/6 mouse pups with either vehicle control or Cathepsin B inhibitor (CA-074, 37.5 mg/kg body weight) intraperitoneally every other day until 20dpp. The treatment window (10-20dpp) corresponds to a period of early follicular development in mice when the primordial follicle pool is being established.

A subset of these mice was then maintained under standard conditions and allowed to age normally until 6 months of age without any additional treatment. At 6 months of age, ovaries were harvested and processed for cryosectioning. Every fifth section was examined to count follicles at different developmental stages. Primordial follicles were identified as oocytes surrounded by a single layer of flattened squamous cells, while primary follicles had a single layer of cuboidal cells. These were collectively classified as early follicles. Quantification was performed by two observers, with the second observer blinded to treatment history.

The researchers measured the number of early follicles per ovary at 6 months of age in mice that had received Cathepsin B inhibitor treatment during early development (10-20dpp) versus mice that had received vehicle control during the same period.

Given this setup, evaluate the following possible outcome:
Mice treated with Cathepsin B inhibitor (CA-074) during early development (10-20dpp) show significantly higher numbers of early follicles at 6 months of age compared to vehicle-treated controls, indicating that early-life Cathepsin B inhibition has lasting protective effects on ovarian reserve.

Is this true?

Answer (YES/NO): YES